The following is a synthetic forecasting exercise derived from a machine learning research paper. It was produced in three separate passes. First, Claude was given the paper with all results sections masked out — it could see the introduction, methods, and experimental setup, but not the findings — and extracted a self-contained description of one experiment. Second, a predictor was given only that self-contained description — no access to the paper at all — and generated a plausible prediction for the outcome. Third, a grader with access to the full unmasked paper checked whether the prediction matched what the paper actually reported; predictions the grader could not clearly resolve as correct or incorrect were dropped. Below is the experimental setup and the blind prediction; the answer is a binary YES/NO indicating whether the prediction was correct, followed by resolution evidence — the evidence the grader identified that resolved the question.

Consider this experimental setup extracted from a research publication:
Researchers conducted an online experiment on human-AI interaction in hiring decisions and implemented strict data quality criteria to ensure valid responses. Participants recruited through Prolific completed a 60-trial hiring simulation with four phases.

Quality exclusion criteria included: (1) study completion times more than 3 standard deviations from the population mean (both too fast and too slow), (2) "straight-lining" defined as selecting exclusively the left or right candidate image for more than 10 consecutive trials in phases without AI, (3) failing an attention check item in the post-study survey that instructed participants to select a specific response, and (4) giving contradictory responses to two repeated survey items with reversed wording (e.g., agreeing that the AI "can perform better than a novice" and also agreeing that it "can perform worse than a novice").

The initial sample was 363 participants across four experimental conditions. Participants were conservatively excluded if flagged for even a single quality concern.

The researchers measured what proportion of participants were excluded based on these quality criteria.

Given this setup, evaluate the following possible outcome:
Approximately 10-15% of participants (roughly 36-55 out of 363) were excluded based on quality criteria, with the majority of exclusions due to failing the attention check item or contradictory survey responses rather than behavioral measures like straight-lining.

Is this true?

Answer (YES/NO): NO